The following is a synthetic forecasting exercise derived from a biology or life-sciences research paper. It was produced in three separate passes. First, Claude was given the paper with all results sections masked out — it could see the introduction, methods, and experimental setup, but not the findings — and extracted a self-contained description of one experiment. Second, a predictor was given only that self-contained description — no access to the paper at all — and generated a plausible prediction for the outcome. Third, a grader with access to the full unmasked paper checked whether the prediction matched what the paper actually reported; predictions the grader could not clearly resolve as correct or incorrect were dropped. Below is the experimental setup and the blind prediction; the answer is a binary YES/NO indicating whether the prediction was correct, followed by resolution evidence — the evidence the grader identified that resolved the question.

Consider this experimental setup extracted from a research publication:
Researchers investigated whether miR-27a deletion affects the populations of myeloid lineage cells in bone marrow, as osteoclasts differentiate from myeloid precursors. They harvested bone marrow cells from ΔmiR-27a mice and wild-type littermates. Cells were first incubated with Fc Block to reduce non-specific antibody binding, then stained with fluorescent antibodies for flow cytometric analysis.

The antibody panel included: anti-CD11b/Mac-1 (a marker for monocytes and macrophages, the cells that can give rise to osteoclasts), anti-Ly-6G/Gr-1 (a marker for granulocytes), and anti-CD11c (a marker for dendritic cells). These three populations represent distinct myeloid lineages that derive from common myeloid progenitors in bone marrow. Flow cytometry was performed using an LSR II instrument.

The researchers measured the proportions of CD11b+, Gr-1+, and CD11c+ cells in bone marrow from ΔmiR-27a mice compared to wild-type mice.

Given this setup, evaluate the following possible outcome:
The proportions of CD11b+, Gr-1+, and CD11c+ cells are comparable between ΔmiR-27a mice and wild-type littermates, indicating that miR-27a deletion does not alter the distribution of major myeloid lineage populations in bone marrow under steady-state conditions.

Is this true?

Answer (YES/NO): YES